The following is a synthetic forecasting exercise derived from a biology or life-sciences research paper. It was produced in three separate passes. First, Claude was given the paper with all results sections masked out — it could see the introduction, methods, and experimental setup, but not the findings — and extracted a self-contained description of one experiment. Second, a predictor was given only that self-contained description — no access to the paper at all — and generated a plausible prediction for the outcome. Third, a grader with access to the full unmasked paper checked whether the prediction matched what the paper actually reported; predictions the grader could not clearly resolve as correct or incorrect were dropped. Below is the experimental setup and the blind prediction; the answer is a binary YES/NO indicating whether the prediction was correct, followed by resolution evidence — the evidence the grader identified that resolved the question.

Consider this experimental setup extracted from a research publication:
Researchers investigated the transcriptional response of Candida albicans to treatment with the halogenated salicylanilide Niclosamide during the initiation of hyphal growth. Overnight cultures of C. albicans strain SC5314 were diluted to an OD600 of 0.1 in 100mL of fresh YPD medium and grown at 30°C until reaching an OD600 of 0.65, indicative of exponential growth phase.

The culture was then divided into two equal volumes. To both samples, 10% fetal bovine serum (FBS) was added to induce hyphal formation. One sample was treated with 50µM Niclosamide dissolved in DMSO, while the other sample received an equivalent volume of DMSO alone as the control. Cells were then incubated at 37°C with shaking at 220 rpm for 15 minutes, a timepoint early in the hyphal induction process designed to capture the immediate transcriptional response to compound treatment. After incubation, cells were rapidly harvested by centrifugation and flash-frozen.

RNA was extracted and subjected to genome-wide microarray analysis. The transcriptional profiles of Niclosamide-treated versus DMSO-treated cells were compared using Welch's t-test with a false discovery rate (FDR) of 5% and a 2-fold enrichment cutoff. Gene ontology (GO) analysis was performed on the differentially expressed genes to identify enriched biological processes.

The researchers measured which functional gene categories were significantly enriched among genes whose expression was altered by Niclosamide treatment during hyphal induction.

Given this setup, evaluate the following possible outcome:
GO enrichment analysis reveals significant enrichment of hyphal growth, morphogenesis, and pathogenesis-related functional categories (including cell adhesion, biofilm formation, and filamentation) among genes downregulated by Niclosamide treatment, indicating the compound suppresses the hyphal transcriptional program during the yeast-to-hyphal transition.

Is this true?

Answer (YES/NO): NO